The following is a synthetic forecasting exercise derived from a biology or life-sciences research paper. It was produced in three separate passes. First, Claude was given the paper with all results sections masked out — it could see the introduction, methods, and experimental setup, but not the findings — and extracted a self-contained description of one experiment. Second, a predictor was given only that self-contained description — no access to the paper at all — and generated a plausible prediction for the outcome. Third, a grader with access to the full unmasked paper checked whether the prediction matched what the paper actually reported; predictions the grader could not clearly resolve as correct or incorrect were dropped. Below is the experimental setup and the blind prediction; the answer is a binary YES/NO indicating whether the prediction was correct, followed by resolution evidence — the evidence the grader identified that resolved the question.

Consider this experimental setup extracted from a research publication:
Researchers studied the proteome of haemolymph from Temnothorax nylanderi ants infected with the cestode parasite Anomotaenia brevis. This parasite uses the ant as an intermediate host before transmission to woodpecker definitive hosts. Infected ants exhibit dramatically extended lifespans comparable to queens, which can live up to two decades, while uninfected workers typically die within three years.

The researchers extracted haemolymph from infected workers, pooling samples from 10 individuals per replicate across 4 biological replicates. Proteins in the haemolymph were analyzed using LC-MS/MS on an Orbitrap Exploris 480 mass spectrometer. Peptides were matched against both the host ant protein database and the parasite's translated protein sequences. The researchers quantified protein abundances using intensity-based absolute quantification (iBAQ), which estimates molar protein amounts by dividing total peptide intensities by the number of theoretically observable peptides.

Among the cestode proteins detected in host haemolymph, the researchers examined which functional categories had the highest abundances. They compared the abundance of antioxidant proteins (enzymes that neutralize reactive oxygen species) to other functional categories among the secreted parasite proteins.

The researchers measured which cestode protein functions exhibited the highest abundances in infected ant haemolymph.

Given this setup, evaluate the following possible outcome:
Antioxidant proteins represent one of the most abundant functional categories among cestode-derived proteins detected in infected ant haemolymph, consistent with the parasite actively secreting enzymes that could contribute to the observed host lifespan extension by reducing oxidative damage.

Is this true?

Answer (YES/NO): YES